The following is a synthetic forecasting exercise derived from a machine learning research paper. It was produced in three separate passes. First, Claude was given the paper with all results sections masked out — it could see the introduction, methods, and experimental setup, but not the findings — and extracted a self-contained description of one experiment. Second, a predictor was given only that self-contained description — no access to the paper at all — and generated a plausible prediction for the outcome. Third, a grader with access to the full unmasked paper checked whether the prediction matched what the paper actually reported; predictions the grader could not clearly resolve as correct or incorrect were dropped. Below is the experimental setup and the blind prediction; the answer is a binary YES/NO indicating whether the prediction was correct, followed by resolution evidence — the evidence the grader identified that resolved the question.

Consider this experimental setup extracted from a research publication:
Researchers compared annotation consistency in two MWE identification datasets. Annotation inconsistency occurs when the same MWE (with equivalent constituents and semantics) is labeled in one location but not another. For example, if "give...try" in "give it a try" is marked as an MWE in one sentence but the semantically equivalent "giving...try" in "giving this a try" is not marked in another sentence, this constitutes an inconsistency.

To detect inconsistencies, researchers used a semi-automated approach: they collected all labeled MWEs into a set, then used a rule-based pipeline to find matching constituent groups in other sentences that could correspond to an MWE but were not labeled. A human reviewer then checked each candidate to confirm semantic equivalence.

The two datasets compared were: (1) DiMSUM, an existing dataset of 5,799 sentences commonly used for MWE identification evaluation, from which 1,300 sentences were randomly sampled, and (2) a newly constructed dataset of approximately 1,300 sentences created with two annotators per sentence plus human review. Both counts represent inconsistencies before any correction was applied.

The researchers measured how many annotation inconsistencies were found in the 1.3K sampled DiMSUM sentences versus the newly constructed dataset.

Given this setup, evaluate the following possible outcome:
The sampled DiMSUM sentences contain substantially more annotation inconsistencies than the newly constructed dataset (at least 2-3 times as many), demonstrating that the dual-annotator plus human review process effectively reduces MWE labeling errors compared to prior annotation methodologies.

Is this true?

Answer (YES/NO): NO